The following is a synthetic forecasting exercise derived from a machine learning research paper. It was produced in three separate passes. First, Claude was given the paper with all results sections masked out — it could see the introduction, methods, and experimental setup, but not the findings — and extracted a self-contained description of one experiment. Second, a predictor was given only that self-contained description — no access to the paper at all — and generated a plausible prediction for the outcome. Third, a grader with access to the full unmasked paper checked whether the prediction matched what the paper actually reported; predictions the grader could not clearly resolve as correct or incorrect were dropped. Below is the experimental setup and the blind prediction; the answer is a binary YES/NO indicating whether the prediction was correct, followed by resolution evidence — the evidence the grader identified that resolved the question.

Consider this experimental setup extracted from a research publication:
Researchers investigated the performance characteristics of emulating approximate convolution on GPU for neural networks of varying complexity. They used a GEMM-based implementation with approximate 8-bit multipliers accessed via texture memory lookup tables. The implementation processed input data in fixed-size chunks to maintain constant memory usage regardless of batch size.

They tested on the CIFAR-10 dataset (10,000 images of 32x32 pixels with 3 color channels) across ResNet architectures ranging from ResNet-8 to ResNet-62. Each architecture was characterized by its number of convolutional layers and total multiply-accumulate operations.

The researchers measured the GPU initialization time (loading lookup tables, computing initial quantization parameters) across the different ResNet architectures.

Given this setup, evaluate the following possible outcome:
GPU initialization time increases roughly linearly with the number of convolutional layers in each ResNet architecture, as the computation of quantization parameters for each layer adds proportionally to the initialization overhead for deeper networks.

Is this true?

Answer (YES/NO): NO